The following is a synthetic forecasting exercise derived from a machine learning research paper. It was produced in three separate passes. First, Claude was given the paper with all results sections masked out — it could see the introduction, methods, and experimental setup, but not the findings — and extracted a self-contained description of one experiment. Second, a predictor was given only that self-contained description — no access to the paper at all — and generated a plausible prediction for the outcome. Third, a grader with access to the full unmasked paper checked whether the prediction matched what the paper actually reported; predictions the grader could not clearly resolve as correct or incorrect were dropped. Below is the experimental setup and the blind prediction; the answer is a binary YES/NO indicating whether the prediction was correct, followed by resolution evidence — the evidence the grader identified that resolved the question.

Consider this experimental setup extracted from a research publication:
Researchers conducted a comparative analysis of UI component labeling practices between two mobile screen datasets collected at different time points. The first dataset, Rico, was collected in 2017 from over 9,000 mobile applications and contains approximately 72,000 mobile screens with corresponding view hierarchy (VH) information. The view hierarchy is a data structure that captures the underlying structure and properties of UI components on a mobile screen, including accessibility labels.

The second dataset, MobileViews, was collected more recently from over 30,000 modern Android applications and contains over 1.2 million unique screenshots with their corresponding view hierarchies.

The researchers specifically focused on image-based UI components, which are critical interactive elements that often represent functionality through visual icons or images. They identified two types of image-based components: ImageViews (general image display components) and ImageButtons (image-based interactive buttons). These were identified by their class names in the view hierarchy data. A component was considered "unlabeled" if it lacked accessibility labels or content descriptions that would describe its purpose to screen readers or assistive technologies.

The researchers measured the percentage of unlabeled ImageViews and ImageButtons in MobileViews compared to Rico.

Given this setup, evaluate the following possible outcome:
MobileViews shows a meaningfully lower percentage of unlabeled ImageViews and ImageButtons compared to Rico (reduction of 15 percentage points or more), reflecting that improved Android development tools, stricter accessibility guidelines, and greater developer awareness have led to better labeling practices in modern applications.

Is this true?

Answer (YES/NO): NO